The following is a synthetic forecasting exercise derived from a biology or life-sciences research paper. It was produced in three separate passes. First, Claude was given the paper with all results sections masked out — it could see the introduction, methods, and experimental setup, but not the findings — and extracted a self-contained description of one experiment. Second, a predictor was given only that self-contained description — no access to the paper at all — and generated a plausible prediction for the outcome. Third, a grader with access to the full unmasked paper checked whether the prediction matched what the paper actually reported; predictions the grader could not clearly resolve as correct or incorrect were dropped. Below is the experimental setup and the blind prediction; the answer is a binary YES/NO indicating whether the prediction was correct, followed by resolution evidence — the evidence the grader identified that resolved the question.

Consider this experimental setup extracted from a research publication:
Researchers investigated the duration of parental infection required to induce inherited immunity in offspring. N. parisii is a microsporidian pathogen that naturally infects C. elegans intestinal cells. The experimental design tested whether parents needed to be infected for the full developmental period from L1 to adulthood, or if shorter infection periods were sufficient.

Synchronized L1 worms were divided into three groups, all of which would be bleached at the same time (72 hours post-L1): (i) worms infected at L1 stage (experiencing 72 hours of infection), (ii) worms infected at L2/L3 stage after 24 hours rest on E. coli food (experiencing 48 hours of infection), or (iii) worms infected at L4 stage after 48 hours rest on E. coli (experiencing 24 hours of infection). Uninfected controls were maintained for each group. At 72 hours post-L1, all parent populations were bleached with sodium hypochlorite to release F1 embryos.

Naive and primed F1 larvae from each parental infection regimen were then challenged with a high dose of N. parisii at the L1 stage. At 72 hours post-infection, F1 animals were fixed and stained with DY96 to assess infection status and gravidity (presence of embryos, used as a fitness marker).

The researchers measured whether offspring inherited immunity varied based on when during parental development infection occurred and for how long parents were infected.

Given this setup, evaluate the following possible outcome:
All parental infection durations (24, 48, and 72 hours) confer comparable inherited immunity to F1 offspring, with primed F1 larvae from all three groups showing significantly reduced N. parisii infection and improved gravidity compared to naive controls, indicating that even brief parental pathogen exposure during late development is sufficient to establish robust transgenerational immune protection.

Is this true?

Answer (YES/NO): NO